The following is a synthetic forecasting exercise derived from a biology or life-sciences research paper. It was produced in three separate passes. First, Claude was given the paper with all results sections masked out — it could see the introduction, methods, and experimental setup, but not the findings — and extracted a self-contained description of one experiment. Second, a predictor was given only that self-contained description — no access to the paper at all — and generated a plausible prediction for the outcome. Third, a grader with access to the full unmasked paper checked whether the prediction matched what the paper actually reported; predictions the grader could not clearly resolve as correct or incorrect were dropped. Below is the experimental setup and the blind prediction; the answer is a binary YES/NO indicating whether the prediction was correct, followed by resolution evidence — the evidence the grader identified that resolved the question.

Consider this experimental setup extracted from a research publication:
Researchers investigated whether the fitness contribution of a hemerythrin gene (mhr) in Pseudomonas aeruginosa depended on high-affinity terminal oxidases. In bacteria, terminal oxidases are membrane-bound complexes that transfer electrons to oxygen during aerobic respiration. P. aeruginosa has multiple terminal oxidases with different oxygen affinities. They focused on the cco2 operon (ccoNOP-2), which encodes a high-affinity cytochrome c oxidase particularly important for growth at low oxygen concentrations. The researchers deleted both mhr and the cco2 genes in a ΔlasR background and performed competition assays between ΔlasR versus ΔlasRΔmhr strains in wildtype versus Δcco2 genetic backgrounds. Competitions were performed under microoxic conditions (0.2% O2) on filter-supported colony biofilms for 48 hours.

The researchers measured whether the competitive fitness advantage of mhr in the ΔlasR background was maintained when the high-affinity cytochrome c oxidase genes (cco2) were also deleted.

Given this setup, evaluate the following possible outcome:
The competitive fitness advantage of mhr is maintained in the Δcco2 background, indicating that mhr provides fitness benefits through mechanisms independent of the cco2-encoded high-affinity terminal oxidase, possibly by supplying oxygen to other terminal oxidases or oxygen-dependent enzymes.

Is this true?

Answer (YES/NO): NO